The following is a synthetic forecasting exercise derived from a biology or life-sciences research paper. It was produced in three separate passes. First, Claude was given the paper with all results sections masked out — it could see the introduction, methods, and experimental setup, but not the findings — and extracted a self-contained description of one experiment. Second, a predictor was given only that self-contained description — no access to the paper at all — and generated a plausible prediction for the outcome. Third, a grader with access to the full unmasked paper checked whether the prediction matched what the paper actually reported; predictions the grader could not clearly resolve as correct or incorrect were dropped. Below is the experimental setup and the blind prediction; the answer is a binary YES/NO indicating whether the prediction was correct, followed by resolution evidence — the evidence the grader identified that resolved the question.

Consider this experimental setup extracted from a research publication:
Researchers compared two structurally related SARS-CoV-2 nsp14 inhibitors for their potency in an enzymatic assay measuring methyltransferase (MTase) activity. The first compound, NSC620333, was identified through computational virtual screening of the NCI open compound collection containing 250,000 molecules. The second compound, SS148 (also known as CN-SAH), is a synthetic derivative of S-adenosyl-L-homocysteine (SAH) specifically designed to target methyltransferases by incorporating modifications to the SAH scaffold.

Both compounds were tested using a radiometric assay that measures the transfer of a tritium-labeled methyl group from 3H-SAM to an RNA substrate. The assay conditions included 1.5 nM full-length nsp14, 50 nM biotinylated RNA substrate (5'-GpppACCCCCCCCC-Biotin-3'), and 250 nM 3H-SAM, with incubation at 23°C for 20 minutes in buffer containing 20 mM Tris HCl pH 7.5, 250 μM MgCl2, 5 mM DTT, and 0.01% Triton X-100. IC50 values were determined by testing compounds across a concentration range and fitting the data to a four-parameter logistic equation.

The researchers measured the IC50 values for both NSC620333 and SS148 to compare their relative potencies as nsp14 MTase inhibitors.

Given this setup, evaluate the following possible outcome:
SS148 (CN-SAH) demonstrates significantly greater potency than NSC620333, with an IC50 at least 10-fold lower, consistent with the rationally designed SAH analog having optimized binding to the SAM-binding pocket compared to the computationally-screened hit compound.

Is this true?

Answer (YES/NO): YES